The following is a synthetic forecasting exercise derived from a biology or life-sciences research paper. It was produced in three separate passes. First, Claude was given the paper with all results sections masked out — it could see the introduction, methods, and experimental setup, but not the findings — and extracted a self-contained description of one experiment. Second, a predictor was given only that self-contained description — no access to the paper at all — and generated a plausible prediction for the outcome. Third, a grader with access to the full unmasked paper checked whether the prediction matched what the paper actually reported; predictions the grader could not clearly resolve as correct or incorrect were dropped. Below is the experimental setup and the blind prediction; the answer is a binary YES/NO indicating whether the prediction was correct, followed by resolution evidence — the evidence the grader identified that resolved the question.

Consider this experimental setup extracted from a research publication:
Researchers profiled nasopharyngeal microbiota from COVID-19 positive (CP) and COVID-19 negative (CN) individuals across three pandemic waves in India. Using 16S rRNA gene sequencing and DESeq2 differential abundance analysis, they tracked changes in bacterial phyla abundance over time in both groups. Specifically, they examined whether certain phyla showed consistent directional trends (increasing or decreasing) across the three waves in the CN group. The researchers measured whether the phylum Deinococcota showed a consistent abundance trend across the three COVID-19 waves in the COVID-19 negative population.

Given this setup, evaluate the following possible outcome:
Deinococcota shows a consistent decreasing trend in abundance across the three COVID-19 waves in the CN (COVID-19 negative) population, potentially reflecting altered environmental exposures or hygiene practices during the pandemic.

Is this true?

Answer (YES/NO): NO